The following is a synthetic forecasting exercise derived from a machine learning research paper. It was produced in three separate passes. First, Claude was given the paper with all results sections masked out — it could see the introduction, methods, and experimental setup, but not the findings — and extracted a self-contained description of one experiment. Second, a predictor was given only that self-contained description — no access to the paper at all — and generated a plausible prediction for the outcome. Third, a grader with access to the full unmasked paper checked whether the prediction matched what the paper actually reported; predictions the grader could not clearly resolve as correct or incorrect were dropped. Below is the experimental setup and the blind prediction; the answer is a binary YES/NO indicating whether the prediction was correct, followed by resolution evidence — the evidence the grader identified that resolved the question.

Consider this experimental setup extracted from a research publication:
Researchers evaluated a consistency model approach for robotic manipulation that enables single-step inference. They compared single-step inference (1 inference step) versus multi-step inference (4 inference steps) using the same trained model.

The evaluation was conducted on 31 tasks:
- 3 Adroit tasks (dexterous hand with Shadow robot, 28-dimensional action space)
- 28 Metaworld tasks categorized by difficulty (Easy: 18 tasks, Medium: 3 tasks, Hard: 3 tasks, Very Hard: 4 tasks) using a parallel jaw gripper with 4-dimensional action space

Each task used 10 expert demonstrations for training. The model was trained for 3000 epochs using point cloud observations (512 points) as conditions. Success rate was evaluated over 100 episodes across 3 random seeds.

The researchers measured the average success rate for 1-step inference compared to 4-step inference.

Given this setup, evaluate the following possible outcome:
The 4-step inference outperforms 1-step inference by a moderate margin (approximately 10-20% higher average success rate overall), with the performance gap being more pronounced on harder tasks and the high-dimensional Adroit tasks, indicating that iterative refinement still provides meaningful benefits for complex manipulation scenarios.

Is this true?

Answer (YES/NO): NO